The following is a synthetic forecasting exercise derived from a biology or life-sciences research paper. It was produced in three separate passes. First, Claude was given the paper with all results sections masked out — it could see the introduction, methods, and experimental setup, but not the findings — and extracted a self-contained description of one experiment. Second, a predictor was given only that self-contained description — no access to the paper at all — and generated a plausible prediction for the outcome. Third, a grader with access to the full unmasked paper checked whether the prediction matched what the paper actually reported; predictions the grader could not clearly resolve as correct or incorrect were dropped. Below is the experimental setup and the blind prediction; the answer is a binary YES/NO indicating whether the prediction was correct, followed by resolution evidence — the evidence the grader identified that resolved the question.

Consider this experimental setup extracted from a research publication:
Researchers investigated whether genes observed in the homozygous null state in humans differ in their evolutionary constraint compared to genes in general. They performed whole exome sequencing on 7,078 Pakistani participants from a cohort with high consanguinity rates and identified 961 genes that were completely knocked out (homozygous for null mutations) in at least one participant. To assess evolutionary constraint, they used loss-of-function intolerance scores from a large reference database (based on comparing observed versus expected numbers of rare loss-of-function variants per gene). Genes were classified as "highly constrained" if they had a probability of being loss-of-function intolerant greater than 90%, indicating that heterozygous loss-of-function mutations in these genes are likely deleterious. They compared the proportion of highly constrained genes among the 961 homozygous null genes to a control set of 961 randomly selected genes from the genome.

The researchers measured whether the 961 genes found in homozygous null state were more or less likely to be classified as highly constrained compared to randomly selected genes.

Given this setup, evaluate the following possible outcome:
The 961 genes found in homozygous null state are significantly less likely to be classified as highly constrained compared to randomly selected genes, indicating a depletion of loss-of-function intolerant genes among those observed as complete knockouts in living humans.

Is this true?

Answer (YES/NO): YES